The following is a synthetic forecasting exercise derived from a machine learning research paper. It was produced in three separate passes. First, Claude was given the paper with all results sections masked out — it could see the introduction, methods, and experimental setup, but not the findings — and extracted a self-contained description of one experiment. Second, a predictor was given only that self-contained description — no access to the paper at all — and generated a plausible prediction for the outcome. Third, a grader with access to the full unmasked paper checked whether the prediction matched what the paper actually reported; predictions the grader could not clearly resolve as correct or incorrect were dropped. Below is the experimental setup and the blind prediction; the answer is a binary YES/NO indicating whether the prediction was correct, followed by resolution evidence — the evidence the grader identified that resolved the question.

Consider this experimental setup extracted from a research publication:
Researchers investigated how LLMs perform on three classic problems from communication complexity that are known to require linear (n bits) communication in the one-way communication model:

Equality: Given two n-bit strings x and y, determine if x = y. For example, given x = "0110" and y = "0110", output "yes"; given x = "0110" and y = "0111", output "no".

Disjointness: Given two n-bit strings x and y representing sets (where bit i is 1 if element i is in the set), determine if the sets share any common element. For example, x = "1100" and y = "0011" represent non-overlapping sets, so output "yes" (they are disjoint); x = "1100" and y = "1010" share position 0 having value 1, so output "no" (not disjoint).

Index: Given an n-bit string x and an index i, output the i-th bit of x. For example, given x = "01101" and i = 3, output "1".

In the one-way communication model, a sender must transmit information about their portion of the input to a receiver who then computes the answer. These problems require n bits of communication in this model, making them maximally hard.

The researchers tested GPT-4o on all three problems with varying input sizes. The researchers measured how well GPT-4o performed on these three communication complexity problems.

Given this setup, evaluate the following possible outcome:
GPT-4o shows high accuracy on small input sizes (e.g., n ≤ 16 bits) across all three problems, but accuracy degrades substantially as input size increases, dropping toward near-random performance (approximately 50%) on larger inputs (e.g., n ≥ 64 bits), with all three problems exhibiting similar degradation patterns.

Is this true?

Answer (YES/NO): NO